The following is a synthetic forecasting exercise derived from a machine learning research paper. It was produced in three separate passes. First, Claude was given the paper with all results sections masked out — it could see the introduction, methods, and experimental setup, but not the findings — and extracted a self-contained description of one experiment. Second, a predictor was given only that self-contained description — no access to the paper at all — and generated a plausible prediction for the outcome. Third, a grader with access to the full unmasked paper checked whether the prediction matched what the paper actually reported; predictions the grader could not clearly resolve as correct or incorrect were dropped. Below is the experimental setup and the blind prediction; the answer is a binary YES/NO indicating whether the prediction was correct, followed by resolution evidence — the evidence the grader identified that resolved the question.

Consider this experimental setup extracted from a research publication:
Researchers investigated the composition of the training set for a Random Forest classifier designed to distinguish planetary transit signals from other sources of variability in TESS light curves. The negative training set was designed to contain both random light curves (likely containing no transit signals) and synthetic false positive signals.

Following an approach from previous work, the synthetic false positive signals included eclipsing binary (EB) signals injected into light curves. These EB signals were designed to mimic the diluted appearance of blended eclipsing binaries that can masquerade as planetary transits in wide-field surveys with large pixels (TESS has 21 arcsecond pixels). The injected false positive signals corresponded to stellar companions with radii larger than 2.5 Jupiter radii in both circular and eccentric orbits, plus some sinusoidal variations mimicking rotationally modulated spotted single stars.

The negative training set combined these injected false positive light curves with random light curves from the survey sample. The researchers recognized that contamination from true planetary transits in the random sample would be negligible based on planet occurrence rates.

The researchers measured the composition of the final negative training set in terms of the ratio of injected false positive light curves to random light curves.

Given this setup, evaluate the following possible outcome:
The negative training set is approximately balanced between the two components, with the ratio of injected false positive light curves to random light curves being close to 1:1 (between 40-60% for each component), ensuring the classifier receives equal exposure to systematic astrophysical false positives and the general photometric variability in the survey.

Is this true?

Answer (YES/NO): YES